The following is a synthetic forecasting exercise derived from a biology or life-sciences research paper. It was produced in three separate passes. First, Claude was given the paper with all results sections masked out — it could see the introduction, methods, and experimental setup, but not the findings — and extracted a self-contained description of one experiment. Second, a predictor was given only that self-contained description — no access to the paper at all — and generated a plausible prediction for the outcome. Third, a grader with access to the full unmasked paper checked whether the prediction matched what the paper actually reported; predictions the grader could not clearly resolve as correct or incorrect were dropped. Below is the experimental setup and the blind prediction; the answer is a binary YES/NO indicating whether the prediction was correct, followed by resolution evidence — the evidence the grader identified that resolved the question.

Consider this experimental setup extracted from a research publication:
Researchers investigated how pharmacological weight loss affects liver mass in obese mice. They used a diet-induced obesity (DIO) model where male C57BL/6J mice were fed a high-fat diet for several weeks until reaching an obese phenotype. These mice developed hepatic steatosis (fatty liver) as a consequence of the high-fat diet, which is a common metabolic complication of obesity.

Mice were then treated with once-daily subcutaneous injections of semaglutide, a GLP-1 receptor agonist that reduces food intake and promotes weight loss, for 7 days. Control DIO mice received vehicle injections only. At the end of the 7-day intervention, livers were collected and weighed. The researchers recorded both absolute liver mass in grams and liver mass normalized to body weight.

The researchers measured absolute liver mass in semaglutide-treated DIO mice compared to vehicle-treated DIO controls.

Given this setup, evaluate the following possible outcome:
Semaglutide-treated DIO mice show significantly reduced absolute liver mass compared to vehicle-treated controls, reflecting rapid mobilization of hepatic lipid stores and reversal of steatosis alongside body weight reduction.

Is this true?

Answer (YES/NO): YES